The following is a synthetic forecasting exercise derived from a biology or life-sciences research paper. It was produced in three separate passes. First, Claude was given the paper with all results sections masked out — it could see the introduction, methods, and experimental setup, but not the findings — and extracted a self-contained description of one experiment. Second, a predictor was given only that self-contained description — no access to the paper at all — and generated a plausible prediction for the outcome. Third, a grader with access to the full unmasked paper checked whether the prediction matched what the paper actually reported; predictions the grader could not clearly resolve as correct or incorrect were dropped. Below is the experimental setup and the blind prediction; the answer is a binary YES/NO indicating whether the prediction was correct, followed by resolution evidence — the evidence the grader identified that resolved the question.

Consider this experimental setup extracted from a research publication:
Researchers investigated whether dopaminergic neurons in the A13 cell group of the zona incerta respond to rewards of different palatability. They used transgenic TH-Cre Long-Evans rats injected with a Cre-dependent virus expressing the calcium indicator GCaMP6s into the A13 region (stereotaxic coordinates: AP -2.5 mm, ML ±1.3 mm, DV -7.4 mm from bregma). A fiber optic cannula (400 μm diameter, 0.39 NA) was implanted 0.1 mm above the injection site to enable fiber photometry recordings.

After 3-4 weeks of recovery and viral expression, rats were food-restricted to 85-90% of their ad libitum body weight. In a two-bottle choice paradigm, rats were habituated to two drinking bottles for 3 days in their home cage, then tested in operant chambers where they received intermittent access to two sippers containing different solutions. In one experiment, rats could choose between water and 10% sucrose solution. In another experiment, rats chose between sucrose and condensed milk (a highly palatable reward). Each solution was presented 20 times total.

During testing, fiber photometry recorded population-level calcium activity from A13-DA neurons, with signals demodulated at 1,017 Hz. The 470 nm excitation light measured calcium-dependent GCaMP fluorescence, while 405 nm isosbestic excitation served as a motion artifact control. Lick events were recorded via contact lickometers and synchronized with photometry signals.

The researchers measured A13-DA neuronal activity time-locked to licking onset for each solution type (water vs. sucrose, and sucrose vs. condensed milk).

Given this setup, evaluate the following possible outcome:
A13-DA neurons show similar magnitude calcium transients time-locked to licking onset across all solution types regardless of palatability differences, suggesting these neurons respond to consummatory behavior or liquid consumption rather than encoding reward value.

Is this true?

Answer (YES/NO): NO